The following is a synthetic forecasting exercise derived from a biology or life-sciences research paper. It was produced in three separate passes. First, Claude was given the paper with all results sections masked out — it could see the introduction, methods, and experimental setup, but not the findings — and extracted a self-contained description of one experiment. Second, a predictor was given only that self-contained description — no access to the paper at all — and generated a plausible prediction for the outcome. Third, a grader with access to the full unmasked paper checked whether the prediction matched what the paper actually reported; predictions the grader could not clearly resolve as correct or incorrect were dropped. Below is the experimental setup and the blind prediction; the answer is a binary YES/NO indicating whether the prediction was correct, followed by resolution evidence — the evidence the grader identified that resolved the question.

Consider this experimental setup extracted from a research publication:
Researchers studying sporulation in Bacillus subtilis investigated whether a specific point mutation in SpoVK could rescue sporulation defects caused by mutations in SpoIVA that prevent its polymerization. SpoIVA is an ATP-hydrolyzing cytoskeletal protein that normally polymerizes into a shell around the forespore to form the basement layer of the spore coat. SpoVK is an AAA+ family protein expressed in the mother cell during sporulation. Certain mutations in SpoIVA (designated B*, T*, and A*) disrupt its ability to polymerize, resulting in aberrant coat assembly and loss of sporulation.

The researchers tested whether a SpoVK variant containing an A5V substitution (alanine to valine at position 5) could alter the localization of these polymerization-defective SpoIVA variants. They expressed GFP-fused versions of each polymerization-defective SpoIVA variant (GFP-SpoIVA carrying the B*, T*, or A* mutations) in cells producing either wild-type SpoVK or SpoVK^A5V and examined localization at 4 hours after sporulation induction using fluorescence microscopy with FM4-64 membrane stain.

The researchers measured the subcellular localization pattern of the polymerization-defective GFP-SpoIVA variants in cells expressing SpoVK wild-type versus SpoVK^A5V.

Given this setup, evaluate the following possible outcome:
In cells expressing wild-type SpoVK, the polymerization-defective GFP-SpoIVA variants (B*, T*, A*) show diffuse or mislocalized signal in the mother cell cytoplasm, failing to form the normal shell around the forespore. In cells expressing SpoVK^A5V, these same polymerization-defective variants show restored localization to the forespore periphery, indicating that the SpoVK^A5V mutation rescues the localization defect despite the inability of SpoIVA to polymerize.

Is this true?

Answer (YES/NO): NO